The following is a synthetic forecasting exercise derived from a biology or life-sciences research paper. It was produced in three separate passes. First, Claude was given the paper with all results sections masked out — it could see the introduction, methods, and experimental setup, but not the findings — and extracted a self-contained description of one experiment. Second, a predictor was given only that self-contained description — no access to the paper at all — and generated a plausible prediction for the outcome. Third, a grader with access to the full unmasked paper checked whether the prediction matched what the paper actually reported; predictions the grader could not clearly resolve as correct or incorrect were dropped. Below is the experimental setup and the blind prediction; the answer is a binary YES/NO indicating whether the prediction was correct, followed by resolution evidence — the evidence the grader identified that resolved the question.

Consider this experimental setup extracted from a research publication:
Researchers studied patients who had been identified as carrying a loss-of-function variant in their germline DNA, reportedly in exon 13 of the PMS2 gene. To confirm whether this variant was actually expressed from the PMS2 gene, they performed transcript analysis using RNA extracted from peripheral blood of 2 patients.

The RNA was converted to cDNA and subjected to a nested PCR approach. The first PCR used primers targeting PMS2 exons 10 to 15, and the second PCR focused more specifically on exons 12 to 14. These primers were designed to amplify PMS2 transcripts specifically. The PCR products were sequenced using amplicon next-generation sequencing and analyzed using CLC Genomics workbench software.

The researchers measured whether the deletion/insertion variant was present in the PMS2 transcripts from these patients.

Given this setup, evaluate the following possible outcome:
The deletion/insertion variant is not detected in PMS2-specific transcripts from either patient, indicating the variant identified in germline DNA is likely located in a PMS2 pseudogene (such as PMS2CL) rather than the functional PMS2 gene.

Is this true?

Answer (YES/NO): YES